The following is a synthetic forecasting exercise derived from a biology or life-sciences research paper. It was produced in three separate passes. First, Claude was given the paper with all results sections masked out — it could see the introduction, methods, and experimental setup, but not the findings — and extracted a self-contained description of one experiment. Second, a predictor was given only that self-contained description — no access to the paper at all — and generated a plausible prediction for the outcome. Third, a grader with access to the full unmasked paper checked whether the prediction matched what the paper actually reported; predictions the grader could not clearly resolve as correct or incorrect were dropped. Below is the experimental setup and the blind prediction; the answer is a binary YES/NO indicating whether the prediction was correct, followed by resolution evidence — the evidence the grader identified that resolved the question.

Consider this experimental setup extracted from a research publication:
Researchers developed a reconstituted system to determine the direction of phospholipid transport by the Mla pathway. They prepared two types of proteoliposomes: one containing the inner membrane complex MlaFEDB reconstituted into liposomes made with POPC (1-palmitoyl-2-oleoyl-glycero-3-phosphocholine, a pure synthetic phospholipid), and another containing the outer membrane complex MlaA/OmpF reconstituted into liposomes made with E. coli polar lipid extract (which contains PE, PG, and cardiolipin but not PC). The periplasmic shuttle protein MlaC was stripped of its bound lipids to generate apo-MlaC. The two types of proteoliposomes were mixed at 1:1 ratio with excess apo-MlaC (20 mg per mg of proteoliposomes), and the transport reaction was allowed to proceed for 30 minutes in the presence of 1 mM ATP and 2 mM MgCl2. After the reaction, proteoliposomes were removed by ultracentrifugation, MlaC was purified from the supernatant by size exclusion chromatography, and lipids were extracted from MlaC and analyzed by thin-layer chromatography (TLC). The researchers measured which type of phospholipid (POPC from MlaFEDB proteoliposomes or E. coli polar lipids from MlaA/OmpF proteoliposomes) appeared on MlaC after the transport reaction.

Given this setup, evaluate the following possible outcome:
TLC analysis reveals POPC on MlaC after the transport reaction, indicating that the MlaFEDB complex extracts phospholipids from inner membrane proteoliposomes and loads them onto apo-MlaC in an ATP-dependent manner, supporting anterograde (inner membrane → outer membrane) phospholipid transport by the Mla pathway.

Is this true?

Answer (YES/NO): NO